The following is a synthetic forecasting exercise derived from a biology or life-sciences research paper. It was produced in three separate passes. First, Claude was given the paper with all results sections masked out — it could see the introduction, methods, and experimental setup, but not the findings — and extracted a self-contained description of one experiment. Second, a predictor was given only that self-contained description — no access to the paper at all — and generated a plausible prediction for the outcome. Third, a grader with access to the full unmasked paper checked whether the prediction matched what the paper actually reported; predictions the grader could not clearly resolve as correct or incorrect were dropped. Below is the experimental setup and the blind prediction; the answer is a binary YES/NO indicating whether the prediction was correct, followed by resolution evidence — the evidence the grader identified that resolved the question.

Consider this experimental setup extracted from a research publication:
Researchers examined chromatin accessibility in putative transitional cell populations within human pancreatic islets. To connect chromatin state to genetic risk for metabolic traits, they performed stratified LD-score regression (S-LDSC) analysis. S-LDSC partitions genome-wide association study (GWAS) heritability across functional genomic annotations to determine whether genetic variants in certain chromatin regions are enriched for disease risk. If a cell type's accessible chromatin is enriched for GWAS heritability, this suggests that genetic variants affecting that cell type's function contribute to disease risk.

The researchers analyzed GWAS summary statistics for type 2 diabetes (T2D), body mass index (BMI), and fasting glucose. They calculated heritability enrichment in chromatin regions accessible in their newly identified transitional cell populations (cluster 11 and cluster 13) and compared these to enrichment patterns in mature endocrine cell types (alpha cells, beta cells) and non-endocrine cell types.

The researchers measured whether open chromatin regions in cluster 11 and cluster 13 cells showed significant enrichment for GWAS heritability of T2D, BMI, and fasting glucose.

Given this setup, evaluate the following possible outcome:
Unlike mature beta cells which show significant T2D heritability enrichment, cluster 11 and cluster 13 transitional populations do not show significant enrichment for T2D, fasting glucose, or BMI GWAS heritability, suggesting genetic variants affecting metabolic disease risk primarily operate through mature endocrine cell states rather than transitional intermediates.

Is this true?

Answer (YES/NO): NO